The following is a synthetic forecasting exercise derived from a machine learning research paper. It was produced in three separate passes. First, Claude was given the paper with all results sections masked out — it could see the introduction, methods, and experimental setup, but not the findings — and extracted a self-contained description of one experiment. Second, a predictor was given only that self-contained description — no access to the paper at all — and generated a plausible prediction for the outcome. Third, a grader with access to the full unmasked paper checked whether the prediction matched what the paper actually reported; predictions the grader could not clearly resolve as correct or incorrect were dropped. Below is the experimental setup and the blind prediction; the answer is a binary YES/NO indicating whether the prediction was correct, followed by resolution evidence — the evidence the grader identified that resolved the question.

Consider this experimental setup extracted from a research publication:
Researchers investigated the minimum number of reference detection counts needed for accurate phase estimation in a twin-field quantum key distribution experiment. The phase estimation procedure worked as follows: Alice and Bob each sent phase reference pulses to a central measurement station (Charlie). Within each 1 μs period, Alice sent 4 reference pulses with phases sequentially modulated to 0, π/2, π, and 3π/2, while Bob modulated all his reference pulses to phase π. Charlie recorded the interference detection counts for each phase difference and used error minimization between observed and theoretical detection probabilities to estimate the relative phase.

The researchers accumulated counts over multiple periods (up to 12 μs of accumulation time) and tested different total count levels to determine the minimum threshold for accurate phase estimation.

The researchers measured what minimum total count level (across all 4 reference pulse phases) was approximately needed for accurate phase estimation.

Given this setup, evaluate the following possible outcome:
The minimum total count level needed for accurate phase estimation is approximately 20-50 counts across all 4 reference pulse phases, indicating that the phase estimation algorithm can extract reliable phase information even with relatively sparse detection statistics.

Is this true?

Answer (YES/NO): YES